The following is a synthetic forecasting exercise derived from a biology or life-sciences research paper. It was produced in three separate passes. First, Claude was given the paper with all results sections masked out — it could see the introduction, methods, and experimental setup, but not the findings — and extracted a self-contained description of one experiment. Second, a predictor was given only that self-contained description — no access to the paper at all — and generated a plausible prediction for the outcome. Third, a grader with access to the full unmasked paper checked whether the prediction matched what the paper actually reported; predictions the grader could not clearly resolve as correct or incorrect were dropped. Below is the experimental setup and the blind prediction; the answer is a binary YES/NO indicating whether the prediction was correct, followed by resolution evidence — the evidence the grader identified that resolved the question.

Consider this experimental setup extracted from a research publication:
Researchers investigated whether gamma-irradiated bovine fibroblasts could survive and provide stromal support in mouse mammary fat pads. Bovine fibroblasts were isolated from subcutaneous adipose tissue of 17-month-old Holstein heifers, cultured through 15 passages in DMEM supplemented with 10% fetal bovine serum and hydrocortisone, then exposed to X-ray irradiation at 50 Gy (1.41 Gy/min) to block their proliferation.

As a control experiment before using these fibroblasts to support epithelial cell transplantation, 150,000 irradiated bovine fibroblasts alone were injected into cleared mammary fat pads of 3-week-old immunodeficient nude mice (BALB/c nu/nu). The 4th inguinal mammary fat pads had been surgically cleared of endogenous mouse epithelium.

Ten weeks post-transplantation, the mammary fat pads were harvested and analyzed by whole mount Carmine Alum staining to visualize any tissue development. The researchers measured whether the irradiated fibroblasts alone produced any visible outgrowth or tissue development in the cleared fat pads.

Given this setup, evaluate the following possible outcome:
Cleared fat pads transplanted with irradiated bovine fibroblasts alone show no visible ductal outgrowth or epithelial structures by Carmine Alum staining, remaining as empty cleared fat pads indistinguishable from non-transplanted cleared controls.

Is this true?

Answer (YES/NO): YES